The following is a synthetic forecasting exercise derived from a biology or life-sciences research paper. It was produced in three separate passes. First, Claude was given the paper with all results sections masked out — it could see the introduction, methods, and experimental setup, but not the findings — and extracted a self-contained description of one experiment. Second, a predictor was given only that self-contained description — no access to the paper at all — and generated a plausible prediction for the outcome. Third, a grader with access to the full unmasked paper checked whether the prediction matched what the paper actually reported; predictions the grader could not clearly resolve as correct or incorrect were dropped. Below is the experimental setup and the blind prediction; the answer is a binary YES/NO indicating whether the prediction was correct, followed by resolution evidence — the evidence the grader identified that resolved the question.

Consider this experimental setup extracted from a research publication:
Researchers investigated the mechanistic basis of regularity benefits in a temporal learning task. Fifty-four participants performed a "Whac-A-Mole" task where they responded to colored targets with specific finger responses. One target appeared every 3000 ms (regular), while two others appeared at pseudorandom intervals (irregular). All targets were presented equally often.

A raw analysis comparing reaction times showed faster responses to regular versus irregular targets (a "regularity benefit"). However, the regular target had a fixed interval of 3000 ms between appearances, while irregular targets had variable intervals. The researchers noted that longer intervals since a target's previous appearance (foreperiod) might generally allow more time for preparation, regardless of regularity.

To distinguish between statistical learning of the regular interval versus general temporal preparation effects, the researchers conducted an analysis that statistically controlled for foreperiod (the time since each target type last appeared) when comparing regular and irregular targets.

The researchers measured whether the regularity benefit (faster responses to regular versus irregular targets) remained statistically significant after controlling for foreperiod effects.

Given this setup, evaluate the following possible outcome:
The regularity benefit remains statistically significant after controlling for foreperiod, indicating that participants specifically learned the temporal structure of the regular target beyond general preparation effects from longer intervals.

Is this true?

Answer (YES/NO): NO